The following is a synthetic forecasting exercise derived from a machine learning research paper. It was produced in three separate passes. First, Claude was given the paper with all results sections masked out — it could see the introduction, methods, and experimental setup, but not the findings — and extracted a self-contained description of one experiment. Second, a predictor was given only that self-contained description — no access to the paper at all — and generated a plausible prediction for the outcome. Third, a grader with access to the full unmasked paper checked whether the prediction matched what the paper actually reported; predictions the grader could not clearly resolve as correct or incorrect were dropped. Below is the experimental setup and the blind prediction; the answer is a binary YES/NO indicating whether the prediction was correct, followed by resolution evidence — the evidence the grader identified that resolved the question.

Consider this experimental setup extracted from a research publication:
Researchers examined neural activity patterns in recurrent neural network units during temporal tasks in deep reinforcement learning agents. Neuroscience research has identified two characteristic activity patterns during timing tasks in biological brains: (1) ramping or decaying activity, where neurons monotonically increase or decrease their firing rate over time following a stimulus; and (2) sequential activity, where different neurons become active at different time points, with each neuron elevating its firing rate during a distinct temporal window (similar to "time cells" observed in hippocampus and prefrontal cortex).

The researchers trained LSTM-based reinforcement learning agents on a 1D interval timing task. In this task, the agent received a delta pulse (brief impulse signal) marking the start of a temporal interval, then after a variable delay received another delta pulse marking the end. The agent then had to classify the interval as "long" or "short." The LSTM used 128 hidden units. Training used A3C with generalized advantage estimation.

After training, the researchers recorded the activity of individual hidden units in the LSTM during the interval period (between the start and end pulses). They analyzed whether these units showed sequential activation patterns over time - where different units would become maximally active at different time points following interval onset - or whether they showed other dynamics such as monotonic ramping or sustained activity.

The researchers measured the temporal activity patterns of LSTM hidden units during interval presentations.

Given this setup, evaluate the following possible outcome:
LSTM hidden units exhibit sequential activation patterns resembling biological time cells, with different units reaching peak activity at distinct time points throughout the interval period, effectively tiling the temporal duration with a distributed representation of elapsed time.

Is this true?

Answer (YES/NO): YES